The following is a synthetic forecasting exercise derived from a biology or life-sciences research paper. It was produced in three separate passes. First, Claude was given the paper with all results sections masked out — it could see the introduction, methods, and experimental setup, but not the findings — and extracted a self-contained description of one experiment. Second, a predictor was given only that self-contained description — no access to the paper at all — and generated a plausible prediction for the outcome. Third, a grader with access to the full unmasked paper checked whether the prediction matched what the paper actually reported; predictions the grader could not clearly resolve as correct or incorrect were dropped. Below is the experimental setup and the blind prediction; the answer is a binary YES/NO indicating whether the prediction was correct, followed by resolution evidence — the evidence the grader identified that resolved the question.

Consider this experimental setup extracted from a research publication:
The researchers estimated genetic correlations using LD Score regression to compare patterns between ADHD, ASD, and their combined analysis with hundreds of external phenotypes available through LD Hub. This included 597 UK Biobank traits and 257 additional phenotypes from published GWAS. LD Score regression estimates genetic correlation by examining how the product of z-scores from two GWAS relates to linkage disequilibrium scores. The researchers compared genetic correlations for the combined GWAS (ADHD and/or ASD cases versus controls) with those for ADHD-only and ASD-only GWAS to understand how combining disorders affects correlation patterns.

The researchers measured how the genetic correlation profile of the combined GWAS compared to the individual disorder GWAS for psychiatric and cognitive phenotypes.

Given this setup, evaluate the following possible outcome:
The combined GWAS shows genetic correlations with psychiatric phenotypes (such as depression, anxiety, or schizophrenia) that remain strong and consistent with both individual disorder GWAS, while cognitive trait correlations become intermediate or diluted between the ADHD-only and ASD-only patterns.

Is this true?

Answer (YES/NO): YES